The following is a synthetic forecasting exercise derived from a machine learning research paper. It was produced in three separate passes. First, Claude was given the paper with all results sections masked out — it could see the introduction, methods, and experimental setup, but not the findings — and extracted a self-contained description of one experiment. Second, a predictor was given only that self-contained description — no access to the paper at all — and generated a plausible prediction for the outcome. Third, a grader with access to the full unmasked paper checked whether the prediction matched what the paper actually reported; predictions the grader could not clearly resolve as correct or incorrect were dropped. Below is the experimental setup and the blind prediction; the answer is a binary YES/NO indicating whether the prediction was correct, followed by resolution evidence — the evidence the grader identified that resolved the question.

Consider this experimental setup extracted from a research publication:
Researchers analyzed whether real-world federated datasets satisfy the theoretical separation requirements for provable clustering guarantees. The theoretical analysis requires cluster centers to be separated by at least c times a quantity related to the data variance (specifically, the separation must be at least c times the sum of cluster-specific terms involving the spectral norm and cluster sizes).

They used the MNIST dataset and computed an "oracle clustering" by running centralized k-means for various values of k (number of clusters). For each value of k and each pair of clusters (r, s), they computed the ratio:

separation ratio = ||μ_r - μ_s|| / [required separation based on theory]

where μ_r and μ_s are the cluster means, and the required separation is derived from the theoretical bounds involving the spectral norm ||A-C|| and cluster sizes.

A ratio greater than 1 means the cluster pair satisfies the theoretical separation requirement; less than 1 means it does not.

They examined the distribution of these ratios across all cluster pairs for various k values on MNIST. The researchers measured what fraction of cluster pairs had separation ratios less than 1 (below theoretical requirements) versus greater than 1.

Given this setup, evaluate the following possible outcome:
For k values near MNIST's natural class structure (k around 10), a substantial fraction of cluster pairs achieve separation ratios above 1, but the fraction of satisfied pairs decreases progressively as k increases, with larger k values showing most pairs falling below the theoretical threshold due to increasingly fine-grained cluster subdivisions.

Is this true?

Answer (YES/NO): NO